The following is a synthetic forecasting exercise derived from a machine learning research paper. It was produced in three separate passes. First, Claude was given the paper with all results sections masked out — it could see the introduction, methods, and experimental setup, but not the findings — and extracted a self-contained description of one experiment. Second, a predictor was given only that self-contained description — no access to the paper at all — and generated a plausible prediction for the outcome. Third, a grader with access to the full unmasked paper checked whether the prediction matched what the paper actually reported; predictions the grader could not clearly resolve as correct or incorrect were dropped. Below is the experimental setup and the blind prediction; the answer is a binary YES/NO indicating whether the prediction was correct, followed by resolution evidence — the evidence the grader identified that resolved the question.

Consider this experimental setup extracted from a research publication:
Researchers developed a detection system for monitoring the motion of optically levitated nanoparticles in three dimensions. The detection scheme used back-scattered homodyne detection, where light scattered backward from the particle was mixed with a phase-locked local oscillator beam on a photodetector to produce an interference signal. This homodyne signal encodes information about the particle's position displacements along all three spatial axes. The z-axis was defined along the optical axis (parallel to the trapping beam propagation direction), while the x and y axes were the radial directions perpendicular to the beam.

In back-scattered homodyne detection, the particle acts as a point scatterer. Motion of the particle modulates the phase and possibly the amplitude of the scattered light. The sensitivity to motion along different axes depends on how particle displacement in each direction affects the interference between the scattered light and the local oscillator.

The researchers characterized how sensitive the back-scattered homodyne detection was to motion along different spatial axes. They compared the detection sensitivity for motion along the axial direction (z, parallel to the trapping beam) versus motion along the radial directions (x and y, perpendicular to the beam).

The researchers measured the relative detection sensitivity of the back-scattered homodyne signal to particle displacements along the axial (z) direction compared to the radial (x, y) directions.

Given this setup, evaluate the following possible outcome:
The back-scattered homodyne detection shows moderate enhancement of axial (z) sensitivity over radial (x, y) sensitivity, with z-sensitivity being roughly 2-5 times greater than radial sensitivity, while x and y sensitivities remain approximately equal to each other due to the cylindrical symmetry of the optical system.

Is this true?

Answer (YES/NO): NO